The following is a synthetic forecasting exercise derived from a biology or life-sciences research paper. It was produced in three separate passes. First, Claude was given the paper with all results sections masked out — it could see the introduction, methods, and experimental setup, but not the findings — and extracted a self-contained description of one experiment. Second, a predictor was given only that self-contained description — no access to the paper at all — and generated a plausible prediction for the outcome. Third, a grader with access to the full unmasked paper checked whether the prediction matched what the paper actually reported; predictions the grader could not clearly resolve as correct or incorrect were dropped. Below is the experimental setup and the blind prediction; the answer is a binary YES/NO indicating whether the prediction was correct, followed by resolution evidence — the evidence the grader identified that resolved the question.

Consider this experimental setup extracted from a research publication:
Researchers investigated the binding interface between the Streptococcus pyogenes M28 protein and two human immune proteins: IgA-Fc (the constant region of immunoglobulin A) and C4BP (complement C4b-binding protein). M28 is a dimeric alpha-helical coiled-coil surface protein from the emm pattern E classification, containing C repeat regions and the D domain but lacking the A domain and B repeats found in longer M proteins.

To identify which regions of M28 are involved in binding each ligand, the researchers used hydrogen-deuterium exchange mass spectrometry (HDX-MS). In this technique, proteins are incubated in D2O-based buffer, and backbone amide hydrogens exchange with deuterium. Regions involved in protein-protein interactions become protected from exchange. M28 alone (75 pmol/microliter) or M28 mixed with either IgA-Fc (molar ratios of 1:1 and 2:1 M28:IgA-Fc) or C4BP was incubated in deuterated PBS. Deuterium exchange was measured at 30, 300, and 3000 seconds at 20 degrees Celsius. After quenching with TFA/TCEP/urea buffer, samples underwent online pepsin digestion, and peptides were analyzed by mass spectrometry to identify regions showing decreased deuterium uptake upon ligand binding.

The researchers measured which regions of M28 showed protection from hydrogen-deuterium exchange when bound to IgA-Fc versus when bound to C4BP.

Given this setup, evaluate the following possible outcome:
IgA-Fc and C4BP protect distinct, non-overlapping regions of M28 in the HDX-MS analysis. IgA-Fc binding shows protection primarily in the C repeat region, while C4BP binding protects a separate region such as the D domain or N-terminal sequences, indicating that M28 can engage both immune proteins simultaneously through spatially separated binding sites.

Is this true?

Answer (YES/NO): NO